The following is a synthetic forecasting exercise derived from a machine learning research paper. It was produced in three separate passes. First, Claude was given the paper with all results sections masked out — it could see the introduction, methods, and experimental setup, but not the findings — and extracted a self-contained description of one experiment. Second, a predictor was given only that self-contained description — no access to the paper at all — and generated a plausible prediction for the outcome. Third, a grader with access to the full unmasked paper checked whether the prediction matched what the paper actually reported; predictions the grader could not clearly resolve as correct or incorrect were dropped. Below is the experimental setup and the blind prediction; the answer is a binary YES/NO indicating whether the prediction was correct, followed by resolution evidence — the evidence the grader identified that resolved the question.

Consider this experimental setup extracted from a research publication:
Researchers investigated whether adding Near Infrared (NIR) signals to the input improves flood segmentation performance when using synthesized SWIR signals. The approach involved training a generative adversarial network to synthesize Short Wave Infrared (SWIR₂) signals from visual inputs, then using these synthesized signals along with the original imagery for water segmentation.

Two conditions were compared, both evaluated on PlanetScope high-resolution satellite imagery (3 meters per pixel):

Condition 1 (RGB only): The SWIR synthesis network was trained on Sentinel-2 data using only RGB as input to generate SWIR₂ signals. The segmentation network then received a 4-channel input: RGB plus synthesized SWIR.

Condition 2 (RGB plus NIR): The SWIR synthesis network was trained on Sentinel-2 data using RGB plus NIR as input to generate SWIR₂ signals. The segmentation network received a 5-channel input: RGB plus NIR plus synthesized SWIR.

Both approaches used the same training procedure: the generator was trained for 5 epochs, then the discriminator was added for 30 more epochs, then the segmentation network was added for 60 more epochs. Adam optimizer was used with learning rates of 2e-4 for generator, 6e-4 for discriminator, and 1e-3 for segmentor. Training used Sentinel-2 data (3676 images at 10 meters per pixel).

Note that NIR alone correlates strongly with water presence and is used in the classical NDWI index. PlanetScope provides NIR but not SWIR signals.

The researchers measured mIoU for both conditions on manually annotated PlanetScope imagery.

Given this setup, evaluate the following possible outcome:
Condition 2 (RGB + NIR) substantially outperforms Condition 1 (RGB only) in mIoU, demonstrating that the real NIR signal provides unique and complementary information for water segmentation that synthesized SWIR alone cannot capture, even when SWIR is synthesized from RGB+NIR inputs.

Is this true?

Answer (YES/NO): YES